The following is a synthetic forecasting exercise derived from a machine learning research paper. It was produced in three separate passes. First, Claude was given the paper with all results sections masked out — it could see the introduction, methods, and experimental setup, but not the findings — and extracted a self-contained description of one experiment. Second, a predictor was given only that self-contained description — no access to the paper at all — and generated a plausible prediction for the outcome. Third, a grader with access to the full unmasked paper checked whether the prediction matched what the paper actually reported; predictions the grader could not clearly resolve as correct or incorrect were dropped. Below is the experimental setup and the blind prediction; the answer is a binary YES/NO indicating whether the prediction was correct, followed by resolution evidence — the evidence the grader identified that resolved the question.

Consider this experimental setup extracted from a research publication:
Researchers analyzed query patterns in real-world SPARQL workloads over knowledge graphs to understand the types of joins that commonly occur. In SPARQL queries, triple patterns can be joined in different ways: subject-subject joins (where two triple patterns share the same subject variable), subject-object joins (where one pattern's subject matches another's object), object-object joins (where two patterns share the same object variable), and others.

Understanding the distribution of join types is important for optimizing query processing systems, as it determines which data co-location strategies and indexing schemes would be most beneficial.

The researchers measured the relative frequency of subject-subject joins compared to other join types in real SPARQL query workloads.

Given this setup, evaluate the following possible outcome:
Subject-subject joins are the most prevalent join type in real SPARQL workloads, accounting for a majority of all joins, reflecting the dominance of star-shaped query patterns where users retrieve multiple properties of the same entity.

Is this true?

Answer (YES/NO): NO